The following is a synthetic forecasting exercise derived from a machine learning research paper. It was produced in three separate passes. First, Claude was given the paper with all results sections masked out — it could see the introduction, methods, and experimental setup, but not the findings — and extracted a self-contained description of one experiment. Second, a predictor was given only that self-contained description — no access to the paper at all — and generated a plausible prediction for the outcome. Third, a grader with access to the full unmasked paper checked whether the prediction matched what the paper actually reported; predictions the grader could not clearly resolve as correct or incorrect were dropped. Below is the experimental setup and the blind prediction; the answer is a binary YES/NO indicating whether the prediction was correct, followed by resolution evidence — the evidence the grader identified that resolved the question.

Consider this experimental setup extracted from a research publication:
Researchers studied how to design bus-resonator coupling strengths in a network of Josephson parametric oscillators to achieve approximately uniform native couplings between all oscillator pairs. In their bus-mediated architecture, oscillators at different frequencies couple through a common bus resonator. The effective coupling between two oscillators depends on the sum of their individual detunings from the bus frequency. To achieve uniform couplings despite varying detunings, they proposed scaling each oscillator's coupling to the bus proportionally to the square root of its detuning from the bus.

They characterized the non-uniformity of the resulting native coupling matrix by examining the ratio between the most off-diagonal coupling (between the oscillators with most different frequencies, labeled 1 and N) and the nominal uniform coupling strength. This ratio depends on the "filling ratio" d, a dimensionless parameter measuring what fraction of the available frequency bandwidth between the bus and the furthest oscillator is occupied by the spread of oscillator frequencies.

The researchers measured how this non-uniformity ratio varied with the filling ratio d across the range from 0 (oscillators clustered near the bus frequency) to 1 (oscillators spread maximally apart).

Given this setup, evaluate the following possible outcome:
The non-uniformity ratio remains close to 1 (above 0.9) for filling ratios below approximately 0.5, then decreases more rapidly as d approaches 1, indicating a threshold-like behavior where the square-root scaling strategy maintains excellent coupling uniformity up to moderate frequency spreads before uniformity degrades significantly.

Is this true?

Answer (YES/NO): NO